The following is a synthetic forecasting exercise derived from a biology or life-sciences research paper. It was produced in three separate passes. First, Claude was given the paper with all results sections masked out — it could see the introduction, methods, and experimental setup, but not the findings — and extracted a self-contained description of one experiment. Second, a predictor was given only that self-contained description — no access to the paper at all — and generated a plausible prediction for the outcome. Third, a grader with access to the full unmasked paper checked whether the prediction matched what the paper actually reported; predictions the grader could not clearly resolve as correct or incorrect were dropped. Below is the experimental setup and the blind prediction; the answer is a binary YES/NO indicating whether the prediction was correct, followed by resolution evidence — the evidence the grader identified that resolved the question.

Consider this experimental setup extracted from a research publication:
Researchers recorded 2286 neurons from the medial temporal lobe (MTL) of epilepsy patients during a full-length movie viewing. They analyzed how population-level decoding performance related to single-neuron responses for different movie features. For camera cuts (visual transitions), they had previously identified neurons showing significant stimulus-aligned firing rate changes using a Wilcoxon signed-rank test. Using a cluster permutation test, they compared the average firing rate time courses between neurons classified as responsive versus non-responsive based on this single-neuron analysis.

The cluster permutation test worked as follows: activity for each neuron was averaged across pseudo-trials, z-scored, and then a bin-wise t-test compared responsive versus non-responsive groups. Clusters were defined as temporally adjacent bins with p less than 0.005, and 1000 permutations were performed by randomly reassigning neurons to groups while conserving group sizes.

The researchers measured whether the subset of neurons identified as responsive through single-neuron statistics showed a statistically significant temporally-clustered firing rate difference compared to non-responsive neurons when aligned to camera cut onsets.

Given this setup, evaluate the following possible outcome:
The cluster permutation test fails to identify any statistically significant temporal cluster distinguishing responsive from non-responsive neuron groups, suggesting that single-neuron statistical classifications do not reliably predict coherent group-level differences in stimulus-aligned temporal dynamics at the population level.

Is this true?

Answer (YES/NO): NO